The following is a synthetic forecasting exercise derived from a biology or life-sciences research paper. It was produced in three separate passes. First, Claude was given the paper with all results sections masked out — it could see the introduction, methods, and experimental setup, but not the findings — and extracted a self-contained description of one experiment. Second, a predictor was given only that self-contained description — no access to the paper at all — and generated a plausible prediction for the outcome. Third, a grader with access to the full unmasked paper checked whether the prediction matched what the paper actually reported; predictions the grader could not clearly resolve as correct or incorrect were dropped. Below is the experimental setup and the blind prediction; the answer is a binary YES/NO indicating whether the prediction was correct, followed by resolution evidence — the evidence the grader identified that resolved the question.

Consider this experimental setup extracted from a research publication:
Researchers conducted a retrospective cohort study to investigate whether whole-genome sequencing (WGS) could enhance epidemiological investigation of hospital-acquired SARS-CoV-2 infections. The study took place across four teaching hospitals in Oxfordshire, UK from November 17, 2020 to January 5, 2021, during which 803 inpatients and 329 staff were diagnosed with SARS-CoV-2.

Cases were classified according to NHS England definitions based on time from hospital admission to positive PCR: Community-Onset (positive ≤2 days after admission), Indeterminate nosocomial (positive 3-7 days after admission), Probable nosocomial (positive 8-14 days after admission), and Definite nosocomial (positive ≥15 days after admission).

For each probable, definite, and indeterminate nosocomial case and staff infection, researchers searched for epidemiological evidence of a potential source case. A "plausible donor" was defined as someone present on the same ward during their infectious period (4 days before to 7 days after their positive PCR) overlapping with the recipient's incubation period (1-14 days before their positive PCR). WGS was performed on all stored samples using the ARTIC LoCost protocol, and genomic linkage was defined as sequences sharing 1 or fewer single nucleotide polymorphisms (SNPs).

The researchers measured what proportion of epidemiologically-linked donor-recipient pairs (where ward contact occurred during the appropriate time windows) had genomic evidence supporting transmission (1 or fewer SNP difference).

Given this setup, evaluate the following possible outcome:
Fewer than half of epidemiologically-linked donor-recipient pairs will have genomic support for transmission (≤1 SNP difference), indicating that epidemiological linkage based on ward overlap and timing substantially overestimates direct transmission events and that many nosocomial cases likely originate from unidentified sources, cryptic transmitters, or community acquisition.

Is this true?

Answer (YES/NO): NO